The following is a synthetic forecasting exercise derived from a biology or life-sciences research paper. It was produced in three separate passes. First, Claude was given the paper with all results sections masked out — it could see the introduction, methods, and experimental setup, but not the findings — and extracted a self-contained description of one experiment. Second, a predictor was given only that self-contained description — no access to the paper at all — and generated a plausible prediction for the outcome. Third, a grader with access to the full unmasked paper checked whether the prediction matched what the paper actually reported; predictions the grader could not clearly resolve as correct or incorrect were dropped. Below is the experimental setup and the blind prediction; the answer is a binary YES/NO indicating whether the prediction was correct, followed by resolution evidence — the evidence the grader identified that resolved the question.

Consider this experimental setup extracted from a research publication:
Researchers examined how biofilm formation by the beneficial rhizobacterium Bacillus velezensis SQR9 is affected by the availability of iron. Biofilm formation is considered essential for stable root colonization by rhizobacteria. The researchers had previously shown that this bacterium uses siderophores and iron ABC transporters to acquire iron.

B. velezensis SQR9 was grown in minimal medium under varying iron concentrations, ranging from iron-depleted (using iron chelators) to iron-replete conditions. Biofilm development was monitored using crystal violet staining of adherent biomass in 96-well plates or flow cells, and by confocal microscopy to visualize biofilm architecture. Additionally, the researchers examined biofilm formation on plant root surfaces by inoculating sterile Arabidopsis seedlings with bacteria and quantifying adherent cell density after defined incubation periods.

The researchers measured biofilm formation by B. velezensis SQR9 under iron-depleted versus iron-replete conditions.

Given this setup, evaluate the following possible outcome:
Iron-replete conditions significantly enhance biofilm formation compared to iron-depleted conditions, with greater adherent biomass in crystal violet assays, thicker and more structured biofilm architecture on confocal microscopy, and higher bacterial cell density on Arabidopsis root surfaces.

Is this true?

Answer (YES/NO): YES